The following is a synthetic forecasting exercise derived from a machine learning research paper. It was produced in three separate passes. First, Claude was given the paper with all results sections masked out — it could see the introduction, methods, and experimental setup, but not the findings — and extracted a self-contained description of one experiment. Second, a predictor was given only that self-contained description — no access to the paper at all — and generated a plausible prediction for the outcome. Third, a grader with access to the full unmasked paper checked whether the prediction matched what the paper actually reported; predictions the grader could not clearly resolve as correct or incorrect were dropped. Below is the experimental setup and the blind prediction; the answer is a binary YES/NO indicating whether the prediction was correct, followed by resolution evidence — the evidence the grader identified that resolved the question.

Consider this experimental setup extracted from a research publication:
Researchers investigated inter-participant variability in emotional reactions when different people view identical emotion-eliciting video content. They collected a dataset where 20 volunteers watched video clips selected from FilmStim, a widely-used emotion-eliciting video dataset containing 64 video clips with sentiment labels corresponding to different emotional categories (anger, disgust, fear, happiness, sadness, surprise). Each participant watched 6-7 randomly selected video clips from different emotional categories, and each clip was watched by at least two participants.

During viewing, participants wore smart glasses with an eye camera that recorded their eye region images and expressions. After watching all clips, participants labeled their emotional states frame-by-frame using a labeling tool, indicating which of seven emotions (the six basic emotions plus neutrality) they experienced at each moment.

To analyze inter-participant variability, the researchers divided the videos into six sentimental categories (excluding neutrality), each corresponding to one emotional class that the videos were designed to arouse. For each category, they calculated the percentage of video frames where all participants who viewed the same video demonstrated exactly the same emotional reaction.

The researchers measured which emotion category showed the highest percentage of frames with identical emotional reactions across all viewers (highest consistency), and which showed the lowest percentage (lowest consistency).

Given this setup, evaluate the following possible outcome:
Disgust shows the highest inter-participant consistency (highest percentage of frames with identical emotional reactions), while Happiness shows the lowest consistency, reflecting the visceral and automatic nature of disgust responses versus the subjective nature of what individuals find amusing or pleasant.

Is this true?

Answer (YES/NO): NO